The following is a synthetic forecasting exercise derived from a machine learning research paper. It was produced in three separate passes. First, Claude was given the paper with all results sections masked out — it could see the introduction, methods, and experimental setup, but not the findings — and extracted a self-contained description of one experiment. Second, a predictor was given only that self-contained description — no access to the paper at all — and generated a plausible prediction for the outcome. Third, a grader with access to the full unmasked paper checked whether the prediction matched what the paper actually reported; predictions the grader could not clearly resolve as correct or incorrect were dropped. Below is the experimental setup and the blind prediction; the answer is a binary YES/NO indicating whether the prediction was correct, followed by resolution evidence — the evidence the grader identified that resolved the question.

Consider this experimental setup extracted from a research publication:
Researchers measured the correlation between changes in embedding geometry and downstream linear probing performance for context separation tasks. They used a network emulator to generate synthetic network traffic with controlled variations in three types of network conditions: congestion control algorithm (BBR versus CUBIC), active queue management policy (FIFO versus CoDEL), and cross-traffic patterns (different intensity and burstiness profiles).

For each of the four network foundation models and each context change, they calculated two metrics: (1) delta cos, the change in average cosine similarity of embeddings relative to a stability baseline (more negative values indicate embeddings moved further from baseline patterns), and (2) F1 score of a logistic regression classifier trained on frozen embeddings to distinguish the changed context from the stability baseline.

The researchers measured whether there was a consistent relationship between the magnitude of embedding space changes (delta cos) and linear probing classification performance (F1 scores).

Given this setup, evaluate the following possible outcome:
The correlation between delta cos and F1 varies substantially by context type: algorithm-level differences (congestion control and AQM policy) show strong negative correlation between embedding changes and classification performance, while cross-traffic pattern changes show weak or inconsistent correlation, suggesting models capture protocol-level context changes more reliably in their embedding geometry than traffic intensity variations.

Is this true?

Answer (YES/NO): NO